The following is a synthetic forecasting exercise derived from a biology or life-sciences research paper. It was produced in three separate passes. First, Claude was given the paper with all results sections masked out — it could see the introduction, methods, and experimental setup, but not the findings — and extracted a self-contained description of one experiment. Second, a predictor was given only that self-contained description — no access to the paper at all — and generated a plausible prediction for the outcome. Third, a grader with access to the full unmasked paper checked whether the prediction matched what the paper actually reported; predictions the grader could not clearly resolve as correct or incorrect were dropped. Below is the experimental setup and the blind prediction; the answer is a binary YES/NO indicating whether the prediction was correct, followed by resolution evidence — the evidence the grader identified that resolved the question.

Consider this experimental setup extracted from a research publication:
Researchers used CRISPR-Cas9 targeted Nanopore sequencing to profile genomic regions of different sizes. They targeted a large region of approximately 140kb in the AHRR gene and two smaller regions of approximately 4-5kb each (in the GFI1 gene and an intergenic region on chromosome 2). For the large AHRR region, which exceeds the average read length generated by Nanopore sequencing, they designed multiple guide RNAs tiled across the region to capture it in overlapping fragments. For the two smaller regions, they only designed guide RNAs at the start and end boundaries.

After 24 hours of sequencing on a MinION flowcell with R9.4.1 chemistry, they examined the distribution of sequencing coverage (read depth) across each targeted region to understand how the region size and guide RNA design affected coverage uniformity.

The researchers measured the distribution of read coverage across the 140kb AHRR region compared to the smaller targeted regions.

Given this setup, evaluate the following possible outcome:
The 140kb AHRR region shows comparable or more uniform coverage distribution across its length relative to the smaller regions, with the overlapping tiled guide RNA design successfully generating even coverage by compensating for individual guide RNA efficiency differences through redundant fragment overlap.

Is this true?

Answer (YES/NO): NO